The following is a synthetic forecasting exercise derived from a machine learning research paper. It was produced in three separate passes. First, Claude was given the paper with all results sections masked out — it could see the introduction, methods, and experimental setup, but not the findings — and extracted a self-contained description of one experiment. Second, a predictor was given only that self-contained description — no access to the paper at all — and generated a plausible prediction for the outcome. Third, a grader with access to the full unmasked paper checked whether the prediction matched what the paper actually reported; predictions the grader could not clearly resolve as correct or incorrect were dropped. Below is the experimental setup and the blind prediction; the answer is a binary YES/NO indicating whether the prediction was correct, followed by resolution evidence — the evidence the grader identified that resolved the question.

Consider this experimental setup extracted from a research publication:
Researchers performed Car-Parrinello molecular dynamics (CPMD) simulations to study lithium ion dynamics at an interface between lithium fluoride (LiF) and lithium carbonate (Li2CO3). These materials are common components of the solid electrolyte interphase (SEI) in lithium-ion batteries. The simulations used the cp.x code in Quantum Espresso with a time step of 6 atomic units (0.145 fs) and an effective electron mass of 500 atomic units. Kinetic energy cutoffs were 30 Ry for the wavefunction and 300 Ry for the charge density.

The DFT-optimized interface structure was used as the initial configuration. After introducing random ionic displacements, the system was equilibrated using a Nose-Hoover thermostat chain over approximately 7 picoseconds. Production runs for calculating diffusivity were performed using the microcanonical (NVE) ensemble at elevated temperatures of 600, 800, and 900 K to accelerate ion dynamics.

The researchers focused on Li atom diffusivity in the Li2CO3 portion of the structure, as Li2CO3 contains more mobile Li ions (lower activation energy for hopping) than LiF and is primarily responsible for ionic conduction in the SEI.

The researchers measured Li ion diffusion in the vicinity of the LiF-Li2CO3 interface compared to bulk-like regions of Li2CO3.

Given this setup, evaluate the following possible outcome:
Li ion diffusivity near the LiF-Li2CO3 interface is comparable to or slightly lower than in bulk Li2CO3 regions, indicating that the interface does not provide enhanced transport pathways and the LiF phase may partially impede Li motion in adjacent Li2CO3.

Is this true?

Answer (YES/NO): NO